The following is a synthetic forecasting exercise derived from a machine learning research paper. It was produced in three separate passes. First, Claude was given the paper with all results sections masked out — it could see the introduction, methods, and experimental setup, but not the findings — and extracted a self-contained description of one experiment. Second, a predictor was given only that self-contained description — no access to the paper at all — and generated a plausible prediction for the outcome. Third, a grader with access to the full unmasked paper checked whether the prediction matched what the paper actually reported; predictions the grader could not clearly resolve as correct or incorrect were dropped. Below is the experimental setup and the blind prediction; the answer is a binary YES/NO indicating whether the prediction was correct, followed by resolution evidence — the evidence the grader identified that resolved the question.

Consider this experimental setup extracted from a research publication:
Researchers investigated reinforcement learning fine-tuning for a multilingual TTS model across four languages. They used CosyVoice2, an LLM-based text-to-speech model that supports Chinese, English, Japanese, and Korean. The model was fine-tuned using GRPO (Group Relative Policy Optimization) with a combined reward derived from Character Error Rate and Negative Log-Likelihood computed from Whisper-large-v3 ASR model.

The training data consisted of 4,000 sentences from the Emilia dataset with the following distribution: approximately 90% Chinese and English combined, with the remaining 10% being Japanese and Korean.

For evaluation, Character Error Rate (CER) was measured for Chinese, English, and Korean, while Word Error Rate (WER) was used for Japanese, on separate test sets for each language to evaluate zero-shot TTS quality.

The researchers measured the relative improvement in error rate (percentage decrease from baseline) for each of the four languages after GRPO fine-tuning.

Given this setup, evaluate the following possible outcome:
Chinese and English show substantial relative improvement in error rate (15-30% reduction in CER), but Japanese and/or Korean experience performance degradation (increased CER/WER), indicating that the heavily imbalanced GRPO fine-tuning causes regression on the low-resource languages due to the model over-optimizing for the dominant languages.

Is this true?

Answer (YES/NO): NO